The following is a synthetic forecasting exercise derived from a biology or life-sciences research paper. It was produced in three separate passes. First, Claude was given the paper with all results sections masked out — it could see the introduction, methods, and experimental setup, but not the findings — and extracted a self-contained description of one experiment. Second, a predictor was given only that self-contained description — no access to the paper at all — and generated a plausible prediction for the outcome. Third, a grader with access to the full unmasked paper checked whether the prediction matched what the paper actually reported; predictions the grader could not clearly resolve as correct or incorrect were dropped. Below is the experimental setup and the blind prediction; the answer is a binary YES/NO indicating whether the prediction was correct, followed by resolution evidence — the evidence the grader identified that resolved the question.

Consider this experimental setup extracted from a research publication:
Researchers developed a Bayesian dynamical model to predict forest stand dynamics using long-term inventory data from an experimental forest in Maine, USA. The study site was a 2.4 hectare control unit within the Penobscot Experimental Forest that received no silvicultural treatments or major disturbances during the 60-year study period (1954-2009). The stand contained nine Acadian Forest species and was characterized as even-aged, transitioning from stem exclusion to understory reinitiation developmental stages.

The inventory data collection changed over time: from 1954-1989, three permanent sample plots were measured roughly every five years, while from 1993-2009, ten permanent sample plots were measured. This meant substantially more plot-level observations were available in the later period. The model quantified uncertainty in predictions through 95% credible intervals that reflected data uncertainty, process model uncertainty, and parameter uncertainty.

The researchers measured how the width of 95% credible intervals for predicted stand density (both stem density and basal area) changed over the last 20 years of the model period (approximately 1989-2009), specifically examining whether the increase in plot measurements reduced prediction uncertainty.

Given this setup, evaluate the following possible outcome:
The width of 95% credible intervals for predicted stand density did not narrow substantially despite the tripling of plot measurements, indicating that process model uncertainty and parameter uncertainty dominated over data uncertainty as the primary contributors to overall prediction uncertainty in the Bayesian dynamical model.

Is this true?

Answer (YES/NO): NO